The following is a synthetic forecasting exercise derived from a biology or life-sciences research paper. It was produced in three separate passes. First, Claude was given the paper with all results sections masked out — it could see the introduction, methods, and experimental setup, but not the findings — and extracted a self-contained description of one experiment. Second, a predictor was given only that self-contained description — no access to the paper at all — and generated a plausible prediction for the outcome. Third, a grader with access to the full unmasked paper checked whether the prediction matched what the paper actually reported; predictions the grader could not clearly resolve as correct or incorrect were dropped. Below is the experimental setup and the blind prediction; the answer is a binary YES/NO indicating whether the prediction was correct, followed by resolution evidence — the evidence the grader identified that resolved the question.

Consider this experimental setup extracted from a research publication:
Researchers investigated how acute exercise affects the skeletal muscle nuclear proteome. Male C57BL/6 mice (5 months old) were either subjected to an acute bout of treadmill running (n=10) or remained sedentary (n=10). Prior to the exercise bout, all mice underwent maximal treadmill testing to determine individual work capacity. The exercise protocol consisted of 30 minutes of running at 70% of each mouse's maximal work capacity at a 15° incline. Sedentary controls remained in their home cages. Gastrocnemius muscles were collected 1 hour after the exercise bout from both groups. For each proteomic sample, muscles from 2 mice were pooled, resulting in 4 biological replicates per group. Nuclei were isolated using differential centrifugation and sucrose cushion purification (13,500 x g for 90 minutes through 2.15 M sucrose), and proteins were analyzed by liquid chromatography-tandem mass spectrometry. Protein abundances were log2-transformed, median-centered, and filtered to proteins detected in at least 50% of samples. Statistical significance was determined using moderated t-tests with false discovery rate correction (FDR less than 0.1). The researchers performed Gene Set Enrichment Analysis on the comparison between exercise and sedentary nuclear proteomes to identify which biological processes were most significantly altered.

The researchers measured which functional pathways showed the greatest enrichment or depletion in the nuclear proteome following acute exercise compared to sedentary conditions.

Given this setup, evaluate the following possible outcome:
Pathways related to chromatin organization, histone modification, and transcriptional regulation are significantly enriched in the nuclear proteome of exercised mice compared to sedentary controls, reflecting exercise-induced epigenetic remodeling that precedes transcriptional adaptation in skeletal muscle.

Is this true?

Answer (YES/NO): NO